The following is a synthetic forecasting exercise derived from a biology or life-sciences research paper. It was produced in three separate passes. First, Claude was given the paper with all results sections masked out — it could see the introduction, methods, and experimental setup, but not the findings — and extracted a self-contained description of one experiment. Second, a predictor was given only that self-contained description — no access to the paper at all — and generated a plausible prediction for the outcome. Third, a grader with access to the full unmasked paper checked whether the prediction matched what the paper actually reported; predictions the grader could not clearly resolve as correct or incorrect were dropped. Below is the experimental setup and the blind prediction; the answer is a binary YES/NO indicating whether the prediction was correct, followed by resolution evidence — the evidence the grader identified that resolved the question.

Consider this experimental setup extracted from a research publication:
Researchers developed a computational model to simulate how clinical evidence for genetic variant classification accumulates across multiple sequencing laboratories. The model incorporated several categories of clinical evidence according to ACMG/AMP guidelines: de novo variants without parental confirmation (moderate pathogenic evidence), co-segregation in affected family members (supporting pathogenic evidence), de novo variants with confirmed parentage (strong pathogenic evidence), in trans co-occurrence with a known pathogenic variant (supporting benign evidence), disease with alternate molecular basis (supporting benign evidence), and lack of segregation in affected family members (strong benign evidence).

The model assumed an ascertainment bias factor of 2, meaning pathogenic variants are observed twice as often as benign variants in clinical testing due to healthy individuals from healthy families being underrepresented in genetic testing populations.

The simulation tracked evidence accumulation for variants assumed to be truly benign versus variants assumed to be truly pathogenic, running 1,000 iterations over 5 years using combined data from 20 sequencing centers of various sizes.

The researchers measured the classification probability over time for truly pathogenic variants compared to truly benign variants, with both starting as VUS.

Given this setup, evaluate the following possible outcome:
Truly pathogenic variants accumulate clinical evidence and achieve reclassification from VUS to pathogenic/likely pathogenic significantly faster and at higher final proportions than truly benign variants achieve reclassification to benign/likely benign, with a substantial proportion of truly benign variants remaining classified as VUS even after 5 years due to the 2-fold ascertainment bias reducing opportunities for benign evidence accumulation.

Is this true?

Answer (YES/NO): NO